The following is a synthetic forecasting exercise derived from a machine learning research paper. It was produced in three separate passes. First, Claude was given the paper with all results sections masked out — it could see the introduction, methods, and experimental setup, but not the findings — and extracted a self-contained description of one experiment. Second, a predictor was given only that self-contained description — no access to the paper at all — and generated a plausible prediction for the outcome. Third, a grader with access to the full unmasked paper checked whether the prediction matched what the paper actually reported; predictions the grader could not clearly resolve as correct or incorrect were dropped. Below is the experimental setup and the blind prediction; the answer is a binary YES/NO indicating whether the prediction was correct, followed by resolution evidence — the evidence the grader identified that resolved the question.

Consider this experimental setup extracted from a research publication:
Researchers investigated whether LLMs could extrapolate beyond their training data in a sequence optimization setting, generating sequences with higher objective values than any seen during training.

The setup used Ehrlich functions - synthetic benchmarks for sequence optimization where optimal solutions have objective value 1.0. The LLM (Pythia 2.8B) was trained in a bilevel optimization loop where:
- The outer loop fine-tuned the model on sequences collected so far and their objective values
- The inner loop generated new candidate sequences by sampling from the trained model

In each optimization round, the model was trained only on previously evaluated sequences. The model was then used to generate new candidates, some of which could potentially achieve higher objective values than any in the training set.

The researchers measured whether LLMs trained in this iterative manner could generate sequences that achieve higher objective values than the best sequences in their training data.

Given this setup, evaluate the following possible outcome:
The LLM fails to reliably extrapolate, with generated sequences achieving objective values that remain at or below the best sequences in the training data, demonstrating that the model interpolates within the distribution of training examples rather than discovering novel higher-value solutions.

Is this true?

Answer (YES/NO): NO